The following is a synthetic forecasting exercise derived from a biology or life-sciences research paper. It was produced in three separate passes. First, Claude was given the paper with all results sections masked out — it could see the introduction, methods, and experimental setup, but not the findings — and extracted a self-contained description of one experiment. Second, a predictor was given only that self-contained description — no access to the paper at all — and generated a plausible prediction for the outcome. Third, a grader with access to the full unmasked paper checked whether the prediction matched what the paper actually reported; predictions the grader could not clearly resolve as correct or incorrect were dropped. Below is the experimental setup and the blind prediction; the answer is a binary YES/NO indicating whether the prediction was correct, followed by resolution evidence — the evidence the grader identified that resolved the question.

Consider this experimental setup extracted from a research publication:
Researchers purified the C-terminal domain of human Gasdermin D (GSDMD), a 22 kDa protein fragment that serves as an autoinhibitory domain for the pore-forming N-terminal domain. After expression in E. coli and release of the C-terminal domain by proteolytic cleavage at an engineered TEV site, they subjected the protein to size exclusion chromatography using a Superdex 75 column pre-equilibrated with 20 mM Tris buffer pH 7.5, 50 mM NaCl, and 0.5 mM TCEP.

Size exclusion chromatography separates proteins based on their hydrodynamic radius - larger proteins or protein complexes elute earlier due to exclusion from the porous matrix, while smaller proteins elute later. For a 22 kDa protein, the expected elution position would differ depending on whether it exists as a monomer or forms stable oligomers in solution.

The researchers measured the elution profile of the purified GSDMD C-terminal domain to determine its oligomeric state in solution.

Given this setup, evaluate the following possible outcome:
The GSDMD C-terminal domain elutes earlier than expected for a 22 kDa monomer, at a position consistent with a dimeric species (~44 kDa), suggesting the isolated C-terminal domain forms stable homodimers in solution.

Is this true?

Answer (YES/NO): NO